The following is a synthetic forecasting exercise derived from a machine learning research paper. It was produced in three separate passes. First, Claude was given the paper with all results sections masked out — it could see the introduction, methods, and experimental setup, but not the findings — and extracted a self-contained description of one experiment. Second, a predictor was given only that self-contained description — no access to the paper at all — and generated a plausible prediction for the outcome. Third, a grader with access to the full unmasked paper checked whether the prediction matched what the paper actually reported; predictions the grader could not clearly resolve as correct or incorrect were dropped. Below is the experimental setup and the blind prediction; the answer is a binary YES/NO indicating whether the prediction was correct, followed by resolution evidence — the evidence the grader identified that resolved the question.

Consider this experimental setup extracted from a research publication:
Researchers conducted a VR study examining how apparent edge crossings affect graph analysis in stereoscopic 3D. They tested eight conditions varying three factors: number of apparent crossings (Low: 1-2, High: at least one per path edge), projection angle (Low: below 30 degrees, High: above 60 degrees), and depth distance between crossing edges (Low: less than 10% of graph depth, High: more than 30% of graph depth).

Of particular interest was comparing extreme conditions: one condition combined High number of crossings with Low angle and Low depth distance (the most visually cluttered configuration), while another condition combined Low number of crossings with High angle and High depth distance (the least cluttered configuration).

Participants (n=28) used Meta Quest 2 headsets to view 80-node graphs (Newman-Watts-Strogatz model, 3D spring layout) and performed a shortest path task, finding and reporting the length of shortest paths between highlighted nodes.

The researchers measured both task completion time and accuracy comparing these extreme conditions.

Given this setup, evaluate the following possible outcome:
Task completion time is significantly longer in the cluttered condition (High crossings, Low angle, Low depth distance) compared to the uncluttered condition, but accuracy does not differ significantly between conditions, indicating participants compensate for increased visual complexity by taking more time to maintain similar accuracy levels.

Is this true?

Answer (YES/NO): NO